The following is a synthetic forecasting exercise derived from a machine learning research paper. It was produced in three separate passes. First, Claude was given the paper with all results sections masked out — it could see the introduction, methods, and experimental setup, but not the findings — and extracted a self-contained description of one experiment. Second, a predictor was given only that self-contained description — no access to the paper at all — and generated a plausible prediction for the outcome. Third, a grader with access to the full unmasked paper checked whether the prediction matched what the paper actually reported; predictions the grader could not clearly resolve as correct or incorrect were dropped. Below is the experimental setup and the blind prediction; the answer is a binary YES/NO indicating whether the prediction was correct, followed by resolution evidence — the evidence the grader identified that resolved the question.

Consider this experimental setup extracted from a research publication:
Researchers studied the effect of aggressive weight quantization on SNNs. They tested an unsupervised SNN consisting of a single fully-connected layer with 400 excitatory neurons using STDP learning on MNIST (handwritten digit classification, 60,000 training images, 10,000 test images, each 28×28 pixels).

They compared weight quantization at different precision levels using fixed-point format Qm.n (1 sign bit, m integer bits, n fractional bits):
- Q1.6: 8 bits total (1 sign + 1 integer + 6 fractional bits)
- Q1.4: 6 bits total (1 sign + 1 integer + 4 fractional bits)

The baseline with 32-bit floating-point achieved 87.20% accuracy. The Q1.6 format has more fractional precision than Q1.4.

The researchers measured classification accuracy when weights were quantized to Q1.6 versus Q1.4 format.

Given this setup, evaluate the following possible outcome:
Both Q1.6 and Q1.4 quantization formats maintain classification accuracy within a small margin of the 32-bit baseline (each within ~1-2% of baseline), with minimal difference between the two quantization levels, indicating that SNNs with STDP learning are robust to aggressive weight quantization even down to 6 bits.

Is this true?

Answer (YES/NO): NO